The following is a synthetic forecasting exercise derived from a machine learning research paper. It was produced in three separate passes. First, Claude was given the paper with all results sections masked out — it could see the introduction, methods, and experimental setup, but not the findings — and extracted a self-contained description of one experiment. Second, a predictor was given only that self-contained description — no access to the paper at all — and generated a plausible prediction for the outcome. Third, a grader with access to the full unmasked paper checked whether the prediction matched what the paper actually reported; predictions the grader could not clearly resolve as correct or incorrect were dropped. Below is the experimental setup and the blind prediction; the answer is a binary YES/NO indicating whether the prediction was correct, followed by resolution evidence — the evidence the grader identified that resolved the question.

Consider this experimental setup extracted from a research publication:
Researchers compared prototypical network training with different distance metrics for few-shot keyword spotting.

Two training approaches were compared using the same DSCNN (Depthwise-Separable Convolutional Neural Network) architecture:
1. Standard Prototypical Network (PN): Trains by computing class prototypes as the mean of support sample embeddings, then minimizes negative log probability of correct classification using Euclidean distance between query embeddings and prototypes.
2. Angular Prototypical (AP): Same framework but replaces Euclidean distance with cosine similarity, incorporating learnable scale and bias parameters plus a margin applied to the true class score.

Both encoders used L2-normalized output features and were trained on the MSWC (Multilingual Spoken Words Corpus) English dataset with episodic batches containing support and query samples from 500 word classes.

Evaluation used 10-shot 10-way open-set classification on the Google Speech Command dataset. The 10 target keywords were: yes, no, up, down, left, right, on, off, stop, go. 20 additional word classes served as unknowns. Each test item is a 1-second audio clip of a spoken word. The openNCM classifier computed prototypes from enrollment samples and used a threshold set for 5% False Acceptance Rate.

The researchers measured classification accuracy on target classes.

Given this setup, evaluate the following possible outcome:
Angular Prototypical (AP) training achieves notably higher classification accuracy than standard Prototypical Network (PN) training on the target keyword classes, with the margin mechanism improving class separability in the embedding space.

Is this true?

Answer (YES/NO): YES